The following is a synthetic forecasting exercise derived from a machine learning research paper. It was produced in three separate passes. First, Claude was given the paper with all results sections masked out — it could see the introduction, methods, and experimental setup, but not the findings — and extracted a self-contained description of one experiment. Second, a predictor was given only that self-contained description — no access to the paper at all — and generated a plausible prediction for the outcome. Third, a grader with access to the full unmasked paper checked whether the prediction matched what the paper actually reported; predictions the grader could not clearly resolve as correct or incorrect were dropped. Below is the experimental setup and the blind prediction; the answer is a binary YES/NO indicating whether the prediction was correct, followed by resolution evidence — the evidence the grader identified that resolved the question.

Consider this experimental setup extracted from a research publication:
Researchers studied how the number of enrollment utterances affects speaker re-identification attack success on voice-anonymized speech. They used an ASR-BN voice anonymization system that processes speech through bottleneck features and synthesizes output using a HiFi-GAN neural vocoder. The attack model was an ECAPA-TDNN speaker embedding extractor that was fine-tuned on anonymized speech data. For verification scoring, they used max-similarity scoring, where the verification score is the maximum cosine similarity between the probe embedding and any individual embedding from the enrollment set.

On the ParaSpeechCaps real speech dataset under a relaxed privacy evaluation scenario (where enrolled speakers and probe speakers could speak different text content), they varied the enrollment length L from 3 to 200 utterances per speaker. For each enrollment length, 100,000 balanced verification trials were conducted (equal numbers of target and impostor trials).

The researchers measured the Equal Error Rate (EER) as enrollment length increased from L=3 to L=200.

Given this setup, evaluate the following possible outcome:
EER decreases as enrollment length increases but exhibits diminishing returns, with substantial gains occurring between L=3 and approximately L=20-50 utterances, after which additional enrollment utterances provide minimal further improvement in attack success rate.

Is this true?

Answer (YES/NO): NO